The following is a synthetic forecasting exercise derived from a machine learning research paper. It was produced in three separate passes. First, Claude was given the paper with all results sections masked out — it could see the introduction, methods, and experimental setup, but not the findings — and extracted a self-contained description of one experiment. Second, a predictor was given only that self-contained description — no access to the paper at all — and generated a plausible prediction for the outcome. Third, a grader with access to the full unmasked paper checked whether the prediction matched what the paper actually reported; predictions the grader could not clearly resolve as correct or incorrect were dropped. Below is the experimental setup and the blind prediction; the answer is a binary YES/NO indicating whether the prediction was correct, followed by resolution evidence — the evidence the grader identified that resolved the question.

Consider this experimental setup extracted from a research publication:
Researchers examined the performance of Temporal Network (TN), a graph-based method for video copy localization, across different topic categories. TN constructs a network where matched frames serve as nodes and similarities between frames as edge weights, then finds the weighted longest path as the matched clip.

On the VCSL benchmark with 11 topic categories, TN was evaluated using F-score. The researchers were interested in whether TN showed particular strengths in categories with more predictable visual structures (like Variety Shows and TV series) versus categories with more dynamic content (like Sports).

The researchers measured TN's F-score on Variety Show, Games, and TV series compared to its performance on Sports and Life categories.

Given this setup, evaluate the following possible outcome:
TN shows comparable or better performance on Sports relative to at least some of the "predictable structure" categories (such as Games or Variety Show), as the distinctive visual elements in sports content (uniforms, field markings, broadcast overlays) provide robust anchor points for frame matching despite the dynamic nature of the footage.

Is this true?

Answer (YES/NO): NO